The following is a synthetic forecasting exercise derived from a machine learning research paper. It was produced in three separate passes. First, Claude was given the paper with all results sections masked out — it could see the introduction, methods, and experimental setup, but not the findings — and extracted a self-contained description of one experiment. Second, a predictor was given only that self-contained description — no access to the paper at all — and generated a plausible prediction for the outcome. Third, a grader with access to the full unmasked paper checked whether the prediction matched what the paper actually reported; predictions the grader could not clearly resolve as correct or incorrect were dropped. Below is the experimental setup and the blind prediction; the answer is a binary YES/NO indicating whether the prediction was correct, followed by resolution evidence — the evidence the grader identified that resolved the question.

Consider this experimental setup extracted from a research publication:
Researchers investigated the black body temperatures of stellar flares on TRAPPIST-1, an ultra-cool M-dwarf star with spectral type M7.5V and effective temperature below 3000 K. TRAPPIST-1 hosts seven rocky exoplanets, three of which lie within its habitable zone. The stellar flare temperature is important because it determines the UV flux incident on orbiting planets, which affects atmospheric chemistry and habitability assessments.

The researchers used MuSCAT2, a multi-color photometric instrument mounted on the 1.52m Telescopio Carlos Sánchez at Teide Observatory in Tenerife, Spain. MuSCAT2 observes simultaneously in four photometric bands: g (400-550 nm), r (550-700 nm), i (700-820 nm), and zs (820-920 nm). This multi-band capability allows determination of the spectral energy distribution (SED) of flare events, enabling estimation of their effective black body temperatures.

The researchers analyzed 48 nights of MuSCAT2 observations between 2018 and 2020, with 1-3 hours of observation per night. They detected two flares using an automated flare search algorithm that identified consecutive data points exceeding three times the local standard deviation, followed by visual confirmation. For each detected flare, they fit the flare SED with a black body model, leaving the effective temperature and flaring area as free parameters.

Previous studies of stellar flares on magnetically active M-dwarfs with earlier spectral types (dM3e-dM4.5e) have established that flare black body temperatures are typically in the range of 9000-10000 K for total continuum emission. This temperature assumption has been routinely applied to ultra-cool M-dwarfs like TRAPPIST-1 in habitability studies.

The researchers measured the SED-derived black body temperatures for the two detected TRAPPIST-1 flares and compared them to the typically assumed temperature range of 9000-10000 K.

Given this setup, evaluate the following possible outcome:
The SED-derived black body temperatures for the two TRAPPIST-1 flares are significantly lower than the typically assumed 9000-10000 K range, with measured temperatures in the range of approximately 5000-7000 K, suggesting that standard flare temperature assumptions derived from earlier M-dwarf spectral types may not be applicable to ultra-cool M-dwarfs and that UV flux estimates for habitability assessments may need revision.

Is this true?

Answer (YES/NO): NO